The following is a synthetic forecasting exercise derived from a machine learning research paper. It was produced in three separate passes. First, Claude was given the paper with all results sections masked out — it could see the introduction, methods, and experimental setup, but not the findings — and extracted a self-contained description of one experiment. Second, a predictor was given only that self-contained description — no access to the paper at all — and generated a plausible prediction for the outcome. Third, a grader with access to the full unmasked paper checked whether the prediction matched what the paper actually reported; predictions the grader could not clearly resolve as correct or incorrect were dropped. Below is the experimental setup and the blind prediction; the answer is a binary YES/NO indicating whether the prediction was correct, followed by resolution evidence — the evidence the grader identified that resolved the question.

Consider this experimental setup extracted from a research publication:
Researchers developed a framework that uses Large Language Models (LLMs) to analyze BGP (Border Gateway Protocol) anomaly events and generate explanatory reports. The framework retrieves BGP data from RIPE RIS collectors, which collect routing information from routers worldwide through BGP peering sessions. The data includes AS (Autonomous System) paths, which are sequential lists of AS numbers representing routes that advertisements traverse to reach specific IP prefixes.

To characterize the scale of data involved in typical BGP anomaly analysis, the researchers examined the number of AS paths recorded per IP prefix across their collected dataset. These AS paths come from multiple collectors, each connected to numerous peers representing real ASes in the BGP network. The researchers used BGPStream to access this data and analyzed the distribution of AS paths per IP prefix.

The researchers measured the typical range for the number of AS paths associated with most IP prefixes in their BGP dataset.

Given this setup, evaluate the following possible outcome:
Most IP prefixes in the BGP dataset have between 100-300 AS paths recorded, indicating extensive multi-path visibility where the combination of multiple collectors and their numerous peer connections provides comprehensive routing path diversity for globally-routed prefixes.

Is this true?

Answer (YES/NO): NO